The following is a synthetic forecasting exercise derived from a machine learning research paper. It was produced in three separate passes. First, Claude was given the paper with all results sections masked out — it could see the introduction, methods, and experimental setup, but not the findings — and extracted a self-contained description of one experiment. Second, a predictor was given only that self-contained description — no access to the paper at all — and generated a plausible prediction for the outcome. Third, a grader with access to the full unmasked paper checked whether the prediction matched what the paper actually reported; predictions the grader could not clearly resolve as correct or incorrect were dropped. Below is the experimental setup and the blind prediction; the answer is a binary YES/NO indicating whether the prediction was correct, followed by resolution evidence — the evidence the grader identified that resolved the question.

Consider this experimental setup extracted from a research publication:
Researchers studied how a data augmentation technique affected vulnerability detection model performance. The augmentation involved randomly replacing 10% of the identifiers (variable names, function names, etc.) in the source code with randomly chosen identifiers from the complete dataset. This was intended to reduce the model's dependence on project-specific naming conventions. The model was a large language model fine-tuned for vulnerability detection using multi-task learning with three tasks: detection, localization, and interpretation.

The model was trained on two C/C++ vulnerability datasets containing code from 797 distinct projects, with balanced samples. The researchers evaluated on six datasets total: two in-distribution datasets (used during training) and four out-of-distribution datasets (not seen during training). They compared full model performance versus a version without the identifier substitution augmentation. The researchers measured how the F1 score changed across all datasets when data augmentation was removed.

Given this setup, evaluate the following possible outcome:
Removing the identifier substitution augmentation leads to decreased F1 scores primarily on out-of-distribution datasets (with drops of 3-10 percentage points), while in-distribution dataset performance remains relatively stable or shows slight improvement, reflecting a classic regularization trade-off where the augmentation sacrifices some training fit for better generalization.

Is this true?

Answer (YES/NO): NO